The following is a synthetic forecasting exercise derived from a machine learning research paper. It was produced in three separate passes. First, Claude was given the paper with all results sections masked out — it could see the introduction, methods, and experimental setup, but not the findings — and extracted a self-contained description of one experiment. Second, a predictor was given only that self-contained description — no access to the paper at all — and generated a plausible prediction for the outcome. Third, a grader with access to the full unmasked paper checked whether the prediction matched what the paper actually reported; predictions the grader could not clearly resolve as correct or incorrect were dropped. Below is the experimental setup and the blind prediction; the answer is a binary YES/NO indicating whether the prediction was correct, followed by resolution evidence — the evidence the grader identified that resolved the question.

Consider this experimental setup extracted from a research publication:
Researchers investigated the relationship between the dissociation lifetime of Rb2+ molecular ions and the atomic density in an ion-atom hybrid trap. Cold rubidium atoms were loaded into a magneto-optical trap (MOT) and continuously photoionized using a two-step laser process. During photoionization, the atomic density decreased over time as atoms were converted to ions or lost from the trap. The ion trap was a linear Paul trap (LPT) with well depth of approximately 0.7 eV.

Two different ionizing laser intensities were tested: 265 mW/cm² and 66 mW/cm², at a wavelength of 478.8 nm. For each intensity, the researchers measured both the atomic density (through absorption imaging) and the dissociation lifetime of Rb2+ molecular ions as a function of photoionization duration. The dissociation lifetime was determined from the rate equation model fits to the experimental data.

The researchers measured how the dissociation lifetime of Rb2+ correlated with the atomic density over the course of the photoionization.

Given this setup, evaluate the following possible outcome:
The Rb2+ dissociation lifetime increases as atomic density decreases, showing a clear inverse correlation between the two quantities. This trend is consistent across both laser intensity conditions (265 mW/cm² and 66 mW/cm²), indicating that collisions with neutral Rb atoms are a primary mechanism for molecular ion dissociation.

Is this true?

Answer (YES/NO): NO